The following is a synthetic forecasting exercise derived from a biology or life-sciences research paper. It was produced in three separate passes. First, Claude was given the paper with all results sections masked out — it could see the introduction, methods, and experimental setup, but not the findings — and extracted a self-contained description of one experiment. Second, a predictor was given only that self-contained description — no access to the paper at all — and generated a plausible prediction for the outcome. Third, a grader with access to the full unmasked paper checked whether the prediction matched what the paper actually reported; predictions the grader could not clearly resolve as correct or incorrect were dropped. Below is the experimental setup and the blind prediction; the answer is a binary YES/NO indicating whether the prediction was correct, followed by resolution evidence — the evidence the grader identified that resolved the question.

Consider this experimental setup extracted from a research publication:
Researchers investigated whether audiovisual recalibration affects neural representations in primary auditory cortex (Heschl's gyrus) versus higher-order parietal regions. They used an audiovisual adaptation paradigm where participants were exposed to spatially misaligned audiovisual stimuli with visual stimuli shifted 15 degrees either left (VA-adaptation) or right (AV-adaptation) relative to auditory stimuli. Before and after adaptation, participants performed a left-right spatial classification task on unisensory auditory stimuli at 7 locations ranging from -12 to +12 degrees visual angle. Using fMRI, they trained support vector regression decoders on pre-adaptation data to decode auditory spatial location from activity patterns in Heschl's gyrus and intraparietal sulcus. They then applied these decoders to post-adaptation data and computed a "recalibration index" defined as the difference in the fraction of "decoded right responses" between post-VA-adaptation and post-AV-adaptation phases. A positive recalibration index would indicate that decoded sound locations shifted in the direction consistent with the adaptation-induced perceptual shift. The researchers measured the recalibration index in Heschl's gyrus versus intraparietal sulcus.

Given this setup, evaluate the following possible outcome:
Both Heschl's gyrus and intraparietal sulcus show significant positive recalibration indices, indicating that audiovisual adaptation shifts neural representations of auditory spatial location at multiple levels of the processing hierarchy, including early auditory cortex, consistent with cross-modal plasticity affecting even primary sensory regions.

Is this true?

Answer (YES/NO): NO